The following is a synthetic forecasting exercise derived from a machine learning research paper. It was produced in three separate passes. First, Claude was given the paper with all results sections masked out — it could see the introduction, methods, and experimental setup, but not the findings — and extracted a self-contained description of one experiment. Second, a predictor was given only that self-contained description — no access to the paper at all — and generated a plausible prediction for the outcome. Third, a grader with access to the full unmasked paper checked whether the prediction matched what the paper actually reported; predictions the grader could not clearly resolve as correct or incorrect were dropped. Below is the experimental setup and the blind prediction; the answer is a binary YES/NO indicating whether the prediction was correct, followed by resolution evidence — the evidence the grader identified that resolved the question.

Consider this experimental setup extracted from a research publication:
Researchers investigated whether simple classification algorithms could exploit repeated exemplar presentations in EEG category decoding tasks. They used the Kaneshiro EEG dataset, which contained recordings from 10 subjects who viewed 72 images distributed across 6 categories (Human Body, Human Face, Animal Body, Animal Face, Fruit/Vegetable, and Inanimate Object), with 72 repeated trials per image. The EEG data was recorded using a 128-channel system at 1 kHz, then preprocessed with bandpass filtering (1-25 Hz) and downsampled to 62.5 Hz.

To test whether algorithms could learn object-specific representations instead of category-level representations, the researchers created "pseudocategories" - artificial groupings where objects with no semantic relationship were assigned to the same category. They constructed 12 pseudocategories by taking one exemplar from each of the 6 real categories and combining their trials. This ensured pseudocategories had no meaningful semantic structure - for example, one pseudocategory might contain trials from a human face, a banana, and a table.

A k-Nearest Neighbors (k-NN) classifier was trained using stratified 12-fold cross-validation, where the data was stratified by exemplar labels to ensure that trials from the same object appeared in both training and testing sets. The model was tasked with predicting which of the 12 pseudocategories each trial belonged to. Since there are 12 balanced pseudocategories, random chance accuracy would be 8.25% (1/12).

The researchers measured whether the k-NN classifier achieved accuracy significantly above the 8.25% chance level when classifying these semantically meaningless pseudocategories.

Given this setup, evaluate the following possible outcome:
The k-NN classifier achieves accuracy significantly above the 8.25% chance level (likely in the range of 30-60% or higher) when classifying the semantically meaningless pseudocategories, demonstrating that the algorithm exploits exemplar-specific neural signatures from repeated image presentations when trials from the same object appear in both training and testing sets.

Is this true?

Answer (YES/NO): NO